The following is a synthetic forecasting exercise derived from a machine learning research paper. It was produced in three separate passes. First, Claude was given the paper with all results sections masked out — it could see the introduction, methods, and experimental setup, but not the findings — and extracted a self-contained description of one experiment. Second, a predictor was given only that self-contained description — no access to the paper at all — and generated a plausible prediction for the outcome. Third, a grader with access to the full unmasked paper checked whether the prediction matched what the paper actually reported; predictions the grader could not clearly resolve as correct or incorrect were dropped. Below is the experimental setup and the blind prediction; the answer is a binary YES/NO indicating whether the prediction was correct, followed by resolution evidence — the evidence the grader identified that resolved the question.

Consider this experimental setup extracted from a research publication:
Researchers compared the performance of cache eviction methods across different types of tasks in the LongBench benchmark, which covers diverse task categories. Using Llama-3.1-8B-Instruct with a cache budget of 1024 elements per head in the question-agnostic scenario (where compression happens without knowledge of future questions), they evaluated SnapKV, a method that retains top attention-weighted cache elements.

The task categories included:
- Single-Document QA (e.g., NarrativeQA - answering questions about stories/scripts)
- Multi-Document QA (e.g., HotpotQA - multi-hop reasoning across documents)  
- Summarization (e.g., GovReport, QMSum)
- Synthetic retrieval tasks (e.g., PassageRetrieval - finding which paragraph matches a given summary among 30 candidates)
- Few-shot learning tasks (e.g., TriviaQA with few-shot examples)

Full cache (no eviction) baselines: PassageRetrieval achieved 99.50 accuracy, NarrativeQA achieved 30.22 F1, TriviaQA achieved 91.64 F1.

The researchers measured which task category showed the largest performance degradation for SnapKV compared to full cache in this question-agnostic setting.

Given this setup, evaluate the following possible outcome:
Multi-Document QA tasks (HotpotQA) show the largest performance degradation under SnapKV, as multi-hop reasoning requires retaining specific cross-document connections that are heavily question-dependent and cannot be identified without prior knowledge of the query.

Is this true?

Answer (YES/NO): NO